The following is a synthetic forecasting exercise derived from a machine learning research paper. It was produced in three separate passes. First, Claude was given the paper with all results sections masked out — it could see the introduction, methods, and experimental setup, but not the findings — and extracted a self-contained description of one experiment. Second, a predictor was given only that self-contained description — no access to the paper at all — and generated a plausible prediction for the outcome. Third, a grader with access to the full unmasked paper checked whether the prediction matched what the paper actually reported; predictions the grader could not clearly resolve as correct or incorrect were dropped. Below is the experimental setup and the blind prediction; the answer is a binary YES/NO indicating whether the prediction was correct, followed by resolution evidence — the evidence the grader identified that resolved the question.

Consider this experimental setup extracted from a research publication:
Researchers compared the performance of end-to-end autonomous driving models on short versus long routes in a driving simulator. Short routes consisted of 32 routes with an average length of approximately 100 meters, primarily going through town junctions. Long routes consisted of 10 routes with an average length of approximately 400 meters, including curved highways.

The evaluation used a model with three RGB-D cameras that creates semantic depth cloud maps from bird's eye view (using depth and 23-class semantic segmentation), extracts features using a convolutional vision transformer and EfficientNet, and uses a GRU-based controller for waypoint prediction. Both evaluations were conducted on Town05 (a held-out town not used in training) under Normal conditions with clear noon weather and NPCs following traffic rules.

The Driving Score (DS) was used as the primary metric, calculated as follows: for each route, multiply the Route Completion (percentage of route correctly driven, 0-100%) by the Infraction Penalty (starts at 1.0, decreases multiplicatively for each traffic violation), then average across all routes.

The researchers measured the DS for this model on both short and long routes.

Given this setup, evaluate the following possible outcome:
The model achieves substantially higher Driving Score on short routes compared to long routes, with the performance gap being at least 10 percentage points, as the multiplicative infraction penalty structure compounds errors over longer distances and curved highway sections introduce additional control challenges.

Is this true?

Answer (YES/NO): YES